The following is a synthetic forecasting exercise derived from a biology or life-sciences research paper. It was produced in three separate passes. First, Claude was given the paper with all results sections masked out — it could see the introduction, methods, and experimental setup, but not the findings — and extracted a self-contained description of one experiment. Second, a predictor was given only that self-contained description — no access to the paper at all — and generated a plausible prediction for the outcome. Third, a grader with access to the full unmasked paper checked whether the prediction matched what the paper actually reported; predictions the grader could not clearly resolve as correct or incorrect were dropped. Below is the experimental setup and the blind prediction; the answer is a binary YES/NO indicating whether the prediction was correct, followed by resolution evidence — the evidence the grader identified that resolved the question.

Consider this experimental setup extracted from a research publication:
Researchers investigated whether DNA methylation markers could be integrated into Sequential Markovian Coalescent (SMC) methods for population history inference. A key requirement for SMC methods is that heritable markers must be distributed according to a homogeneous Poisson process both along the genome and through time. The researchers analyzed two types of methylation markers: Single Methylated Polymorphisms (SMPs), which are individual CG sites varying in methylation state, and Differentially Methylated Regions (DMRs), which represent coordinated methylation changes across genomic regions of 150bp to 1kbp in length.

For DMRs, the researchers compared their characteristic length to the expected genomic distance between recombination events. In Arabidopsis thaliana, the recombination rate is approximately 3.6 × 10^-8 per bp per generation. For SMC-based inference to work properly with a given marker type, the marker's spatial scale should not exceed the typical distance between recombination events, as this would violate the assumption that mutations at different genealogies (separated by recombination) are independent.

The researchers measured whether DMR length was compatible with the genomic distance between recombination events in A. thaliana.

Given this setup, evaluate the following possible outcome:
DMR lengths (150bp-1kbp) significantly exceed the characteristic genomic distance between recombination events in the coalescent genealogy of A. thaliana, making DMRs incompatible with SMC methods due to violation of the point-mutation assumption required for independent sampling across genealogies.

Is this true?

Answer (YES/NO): YES